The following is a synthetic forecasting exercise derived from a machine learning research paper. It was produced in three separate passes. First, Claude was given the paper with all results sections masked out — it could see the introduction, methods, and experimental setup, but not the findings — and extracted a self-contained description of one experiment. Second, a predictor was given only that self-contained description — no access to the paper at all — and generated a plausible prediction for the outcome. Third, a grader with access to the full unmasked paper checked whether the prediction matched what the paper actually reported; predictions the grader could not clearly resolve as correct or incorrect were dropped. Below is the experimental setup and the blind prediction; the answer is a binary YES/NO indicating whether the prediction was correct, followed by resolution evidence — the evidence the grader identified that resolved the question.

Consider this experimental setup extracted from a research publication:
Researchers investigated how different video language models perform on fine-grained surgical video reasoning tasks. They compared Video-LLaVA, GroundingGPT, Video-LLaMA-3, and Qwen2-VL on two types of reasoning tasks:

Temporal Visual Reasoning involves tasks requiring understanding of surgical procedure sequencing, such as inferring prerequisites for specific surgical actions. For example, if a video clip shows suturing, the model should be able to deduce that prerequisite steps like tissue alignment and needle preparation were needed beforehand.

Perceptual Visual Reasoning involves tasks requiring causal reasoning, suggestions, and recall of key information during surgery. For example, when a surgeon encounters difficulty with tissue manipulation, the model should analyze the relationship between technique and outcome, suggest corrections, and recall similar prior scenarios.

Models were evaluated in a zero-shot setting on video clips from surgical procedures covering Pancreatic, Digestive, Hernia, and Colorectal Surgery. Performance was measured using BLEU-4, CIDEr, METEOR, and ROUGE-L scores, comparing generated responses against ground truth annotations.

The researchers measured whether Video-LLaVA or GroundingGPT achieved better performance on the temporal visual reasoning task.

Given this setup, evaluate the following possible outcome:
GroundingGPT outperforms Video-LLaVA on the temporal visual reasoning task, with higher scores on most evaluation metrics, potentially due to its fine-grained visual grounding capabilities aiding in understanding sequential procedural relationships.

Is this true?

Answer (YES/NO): NO